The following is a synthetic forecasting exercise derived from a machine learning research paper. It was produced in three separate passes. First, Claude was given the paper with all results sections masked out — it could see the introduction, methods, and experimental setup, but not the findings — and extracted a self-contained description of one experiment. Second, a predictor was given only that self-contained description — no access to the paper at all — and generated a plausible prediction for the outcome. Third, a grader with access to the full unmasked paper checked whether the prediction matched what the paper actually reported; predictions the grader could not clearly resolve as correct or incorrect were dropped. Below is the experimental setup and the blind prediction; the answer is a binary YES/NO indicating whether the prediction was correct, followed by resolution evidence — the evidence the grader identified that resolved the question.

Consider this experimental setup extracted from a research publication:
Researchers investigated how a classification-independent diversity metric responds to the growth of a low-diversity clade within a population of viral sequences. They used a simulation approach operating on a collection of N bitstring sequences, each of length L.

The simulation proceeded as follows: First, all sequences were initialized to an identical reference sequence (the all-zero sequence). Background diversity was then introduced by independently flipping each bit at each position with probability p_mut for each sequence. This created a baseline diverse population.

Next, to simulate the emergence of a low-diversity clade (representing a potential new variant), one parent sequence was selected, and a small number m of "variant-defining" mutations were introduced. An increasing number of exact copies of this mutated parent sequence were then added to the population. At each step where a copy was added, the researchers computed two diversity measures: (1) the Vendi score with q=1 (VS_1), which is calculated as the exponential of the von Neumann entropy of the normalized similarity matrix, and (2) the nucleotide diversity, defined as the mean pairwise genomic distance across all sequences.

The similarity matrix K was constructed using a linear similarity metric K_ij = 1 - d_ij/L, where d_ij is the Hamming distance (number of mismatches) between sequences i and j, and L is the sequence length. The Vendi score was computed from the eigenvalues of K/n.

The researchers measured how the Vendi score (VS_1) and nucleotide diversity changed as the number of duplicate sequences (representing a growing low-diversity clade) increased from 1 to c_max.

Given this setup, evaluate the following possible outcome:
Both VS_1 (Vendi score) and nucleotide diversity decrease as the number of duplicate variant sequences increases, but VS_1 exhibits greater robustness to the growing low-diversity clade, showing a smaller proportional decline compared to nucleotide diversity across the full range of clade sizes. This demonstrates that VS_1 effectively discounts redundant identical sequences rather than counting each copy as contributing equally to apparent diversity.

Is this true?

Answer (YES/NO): NO